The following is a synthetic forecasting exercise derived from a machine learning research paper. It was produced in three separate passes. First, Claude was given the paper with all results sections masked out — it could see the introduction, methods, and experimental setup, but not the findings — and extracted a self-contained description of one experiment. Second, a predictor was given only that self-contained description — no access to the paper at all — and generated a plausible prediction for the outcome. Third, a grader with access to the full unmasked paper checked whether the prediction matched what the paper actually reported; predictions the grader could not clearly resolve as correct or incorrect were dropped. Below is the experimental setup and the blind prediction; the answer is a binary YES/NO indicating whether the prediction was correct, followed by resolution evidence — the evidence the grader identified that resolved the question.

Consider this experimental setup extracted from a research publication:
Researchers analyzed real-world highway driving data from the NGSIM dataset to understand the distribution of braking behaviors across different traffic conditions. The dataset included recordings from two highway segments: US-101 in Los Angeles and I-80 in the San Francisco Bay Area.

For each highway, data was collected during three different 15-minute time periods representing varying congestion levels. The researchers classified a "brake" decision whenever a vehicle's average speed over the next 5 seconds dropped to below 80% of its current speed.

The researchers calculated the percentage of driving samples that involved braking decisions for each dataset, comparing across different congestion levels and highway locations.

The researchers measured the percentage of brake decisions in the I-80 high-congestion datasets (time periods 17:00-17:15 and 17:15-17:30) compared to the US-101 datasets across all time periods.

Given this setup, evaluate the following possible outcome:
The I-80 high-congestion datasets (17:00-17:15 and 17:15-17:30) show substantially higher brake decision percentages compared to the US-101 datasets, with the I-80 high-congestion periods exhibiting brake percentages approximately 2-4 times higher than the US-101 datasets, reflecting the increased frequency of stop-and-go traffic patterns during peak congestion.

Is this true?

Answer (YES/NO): NO